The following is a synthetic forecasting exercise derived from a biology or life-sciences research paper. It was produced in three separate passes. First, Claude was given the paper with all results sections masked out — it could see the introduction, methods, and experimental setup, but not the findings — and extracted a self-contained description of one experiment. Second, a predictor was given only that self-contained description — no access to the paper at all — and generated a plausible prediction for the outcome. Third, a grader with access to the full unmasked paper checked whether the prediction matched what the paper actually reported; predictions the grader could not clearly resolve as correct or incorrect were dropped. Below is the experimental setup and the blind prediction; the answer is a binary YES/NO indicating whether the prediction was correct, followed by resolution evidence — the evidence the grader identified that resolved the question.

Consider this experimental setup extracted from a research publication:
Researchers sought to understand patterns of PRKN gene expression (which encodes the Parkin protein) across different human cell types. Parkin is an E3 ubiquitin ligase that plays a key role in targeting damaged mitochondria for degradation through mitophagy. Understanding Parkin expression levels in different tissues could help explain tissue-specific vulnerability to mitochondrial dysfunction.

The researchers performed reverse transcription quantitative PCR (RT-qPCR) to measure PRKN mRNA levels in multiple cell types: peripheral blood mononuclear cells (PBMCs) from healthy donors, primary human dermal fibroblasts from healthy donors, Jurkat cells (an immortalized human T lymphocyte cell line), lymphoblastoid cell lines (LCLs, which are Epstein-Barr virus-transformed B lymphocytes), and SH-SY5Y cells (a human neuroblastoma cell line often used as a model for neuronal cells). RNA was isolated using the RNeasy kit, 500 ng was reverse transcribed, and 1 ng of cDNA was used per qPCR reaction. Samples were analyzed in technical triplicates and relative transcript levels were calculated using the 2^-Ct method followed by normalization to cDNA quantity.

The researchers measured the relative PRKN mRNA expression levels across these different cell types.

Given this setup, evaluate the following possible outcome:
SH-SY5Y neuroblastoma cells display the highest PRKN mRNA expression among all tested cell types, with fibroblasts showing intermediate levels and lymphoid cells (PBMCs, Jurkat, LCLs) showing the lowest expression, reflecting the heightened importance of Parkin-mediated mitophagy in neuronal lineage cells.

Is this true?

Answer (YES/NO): NO